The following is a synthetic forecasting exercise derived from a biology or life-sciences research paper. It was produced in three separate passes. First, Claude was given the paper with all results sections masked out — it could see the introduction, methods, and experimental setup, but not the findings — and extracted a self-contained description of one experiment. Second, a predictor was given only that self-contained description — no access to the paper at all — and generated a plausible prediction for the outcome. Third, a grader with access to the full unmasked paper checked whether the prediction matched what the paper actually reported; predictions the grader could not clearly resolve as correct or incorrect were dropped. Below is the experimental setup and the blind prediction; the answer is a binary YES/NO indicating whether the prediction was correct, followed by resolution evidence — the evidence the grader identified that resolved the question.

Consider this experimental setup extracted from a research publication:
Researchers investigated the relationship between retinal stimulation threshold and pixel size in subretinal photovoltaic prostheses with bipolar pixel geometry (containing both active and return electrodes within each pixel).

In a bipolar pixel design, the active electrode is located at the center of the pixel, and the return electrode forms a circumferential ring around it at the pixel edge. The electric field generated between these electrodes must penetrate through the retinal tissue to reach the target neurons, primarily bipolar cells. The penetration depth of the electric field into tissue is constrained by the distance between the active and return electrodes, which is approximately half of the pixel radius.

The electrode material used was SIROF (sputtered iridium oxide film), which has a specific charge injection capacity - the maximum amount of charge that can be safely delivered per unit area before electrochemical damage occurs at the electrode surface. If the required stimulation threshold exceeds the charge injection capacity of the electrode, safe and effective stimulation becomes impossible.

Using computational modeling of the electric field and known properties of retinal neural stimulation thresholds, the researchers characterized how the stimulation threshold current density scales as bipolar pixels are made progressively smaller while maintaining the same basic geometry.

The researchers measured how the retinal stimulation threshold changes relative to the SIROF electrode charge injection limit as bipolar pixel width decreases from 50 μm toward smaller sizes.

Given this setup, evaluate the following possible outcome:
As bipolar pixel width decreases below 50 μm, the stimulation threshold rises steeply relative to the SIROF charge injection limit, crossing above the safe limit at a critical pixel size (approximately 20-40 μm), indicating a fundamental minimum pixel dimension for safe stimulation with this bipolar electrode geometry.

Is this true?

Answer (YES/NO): YES